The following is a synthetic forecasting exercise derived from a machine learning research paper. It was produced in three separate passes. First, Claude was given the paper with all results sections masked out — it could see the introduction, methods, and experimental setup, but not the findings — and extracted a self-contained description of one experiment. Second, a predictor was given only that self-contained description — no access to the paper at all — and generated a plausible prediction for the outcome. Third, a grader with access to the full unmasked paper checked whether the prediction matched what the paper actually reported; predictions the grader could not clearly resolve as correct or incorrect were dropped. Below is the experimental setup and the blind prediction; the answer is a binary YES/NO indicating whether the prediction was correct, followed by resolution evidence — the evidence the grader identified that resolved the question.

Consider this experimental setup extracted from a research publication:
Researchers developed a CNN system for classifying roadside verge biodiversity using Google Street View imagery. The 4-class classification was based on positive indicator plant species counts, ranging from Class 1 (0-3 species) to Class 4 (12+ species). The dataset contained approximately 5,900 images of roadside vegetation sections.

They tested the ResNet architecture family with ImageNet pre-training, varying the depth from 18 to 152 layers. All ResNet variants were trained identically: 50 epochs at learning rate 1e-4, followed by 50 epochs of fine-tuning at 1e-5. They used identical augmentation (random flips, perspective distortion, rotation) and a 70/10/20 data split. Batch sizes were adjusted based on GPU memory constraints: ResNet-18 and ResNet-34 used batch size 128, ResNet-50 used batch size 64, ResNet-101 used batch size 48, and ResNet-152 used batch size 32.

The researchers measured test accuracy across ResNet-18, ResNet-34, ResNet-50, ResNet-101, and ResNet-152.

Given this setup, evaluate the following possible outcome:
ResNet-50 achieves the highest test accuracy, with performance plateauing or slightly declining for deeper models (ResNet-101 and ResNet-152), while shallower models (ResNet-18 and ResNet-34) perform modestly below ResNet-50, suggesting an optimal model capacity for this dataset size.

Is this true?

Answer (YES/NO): NO